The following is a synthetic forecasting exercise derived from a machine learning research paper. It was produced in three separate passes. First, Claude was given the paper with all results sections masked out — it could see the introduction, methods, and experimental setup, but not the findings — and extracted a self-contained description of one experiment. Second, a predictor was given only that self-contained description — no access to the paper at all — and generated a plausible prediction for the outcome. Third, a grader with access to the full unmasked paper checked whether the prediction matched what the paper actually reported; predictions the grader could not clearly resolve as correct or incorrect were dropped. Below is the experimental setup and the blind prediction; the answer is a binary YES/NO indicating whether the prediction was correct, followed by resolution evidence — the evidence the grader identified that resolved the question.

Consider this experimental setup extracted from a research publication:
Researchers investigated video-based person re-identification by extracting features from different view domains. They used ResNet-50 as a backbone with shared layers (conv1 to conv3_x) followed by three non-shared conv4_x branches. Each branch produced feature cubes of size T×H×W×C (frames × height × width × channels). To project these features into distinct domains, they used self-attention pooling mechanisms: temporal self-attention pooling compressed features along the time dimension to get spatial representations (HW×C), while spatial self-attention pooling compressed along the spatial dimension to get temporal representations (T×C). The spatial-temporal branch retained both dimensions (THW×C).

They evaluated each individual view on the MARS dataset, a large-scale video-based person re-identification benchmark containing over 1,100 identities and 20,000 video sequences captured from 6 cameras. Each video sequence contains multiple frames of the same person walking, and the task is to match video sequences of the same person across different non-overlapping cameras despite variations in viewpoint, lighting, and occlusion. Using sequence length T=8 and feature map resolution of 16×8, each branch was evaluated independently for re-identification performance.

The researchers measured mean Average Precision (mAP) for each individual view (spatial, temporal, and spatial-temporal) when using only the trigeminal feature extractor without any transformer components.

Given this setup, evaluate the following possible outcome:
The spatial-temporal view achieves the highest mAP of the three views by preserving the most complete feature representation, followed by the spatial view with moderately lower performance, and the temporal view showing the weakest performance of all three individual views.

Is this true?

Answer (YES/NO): NO